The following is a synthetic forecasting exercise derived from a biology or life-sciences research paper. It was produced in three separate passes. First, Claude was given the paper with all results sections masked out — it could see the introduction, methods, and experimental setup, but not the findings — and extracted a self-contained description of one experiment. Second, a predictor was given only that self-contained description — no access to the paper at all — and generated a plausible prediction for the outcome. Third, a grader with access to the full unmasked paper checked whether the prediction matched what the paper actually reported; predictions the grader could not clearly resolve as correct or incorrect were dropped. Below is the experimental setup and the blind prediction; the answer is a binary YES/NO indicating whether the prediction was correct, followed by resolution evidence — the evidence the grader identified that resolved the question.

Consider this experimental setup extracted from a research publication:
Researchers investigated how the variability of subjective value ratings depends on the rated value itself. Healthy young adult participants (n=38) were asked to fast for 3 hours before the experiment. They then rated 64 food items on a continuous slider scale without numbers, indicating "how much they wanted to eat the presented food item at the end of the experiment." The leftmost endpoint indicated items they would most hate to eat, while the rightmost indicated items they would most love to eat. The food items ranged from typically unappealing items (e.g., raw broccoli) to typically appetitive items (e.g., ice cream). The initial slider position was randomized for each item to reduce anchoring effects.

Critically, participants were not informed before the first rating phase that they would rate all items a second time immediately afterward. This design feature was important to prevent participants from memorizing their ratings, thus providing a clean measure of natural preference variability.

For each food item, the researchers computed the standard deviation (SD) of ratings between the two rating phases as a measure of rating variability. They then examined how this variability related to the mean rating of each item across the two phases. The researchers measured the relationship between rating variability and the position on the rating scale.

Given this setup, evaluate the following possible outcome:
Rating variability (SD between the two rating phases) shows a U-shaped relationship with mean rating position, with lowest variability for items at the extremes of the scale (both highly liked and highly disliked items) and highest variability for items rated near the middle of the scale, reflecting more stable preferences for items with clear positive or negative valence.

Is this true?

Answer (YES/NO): NO